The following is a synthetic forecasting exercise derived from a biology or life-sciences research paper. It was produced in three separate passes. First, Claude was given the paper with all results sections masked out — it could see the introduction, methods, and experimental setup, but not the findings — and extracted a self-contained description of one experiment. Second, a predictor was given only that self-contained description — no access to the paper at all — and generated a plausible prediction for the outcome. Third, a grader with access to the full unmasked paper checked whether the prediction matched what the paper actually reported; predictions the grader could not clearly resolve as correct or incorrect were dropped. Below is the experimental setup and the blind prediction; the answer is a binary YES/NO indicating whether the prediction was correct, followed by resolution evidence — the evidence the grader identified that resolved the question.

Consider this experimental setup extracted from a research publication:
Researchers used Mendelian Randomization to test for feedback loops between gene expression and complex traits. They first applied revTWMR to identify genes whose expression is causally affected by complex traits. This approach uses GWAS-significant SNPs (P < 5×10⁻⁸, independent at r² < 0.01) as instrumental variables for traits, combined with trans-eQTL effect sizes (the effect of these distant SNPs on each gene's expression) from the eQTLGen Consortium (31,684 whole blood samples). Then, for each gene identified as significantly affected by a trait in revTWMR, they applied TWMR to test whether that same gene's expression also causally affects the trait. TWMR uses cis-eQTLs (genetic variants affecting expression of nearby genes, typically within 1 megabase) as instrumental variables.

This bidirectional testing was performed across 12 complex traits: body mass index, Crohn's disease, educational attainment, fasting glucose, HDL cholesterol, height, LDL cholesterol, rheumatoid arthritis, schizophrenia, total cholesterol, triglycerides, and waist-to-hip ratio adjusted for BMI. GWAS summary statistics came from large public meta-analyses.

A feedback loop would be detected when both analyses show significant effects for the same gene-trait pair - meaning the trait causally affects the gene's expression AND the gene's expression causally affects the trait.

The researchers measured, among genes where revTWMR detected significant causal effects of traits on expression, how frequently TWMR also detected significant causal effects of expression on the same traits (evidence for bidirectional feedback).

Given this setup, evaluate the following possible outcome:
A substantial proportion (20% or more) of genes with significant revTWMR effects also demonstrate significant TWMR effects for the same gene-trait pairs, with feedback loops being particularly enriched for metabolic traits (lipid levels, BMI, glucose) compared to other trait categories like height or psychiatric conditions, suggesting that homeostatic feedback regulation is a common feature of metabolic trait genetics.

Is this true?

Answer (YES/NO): NO